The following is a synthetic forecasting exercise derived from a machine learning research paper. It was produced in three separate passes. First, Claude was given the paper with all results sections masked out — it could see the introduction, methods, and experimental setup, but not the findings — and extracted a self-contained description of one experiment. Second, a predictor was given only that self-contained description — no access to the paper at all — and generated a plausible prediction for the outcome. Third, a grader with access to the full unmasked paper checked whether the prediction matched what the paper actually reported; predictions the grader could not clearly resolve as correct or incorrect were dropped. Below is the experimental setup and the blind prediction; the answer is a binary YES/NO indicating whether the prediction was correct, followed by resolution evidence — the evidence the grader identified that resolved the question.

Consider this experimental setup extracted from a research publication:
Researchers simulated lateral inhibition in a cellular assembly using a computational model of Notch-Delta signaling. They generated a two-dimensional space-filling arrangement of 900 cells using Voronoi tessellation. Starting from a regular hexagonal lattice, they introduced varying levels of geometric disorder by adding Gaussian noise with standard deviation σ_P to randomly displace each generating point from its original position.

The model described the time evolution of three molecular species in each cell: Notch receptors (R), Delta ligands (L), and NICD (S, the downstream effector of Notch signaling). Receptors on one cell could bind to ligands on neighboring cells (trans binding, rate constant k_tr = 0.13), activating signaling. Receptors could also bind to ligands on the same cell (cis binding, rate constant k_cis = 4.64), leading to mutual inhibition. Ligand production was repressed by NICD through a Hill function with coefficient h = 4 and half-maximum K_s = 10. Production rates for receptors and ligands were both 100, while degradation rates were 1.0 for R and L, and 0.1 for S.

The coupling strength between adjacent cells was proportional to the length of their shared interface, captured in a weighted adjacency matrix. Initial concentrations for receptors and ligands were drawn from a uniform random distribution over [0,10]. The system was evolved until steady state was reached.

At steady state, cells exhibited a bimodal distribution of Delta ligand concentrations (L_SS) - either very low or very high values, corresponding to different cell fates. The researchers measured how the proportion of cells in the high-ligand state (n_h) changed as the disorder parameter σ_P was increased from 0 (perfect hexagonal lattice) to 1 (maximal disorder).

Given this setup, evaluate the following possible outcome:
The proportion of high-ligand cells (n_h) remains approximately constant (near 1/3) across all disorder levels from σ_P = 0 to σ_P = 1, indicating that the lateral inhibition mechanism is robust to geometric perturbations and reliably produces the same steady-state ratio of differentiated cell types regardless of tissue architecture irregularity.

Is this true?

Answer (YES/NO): NO